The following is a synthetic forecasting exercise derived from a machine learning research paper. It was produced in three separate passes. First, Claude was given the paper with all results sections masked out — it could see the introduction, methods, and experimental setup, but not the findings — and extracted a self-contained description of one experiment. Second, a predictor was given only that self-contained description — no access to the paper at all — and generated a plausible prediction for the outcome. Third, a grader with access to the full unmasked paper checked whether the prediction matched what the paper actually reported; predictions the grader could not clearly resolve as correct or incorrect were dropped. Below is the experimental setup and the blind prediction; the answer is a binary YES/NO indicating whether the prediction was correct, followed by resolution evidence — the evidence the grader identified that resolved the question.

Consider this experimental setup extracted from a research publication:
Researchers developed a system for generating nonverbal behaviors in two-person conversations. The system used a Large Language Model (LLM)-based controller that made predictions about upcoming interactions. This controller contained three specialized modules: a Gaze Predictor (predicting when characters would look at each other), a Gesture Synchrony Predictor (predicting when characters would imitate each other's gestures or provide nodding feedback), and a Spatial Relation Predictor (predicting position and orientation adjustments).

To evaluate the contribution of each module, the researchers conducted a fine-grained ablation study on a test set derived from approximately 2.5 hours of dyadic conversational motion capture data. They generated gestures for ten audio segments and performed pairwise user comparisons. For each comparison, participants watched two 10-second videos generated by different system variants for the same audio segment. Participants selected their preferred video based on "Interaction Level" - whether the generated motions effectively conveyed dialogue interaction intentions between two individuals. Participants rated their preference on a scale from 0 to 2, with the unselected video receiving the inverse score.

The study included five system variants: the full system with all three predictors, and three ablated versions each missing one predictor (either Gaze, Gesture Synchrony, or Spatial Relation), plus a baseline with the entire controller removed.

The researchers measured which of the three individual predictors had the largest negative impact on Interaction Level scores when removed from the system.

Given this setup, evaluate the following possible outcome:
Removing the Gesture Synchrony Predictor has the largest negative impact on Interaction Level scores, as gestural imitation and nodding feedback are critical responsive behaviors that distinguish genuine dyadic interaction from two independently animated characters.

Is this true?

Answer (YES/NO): NO